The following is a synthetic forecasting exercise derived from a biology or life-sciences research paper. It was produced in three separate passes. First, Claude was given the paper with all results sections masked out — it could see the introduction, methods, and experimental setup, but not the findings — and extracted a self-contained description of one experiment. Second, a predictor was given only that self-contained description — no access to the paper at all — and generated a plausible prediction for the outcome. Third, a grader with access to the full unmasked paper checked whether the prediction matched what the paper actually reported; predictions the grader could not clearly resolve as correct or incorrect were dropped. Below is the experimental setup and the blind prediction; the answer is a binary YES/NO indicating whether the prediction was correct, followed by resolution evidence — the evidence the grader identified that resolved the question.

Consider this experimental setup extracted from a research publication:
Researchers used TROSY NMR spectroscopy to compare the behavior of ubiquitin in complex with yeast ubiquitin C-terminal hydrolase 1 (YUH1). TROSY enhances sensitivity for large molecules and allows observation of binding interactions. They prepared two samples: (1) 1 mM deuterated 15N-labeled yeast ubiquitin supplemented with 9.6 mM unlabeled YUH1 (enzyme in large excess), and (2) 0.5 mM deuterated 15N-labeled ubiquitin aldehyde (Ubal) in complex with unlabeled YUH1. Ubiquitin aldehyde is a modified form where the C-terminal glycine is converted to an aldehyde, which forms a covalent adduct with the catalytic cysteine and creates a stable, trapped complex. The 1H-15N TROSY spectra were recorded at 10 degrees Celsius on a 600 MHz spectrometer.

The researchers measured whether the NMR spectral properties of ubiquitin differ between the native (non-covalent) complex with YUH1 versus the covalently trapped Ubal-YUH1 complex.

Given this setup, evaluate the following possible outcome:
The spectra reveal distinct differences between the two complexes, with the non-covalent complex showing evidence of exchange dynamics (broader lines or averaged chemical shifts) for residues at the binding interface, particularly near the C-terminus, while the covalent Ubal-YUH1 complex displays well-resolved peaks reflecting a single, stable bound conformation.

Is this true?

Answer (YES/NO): NO